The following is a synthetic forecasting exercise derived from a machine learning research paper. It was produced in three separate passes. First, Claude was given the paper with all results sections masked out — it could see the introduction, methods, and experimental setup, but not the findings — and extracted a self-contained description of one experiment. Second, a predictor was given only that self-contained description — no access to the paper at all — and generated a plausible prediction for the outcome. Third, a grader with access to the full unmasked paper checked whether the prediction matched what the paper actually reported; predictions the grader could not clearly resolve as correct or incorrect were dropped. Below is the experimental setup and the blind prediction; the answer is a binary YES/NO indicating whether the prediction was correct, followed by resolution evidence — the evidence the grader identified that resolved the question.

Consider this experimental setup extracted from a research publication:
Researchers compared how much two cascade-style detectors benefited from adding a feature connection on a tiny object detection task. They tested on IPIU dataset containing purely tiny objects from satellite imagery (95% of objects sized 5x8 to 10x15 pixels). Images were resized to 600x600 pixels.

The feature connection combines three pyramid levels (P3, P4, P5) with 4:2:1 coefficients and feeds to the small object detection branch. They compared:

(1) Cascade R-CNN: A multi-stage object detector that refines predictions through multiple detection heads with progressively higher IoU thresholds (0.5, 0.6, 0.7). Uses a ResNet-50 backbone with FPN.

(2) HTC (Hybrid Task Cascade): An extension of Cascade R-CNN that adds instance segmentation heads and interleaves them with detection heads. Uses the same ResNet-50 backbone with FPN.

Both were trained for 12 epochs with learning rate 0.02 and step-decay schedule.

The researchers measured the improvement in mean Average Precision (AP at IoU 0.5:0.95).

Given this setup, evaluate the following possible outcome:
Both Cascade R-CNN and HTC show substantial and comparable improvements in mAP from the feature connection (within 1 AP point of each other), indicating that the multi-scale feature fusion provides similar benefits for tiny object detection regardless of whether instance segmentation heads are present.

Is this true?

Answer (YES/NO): YES